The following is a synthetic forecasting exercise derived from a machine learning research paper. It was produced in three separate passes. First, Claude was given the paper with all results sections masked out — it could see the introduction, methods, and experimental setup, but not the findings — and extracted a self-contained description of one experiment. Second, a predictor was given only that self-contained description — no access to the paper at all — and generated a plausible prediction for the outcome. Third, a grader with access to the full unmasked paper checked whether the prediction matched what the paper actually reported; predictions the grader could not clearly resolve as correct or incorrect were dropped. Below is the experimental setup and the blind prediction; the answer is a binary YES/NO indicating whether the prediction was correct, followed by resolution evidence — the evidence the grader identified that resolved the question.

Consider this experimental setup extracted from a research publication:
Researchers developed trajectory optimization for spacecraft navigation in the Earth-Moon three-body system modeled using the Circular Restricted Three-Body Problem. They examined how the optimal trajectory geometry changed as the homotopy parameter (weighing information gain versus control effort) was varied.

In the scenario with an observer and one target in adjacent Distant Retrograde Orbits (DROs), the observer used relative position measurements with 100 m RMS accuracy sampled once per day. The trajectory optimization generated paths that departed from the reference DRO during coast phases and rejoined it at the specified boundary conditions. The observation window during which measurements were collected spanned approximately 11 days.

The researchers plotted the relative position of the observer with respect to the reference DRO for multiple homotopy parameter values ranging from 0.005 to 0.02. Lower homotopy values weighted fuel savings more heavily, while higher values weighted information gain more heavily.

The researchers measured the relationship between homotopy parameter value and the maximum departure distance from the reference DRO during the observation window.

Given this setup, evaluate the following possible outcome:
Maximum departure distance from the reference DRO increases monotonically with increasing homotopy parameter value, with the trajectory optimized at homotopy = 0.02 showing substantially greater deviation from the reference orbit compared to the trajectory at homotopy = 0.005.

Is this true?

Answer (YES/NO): YES